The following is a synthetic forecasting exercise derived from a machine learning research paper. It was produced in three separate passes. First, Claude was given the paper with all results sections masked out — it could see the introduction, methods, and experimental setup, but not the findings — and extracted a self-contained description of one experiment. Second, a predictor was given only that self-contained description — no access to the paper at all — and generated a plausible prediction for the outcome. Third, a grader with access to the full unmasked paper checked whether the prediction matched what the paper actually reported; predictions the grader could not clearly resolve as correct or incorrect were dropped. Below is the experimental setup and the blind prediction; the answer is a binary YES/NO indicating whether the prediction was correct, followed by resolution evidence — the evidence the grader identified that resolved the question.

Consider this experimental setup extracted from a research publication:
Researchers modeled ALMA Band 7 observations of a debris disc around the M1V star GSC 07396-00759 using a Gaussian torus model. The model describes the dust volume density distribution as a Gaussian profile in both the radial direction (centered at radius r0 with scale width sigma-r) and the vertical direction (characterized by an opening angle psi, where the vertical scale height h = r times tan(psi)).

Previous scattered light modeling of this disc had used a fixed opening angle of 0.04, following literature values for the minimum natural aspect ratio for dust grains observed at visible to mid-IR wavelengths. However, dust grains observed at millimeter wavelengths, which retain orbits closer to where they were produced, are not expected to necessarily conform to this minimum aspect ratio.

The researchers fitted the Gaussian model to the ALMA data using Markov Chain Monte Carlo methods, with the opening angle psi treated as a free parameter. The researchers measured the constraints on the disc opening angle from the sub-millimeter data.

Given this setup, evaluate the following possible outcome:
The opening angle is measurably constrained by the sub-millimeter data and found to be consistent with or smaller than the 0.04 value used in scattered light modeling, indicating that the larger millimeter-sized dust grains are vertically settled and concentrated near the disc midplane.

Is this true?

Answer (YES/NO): NO